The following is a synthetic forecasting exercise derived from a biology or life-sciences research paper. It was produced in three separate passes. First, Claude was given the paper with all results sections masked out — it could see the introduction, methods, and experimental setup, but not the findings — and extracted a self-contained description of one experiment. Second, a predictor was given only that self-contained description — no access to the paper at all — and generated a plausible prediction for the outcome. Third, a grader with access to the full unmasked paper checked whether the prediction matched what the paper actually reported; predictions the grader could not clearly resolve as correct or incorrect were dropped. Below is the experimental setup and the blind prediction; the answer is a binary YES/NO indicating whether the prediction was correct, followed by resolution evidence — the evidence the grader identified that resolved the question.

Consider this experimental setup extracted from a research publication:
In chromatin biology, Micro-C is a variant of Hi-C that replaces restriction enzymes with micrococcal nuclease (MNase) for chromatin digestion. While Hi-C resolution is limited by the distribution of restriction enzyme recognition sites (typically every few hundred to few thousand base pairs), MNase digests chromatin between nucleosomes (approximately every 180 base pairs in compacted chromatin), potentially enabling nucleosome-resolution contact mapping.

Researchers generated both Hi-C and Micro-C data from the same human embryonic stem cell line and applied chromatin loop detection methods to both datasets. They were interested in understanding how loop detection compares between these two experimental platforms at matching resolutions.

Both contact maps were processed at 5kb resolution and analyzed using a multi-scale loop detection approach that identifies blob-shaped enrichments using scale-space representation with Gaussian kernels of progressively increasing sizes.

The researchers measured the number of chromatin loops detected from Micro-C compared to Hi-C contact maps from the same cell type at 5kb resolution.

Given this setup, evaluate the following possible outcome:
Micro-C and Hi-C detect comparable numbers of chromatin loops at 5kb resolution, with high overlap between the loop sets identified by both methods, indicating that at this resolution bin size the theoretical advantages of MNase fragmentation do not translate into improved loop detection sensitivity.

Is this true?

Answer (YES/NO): NO